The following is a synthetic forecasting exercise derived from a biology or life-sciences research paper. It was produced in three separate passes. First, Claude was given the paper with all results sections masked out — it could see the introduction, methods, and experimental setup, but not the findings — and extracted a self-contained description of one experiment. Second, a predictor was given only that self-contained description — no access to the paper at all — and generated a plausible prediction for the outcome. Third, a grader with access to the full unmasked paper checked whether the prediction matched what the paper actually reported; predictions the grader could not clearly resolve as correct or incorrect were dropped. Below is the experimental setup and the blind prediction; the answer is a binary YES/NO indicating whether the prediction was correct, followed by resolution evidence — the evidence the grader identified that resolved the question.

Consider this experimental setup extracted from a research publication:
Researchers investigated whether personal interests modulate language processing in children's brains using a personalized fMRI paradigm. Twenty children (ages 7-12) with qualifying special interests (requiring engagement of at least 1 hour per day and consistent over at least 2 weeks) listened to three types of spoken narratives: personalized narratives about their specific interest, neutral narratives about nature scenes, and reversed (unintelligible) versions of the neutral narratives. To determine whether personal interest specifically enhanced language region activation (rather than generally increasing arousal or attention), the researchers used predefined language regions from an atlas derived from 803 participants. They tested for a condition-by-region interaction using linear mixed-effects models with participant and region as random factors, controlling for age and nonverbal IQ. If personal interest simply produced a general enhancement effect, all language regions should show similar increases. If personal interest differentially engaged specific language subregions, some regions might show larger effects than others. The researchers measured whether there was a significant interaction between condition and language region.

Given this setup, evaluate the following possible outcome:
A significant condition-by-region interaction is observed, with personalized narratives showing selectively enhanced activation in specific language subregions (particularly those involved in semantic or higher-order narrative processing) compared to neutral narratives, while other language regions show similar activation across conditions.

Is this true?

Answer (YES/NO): NO